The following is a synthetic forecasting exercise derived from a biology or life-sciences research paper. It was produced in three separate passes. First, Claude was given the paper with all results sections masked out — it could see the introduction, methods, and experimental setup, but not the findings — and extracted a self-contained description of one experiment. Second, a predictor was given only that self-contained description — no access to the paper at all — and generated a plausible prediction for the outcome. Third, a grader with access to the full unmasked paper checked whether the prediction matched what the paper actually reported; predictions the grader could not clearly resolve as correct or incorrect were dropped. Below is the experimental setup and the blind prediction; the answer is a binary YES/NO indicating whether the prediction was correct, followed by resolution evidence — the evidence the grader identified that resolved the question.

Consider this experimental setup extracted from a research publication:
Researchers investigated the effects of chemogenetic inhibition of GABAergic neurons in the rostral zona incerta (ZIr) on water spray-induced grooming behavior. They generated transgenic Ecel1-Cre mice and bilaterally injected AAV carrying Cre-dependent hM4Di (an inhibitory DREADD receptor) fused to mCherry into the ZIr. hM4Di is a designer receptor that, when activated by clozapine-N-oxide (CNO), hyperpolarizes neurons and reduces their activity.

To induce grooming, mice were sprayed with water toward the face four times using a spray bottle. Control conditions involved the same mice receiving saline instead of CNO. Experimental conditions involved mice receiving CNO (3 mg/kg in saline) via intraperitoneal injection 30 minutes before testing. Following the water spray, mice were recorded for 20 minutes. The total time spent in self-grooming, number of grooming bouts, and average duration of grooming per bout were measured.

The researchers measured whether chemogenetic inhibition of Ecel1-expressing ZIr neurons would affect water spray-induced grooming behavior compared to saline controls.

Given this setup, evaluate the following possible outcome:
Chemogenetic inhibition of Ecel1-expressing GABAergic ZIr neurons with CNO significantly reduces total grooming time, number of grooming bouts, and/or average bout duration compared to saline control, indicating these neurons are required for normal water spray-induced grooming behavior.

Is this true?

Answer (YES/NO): YES